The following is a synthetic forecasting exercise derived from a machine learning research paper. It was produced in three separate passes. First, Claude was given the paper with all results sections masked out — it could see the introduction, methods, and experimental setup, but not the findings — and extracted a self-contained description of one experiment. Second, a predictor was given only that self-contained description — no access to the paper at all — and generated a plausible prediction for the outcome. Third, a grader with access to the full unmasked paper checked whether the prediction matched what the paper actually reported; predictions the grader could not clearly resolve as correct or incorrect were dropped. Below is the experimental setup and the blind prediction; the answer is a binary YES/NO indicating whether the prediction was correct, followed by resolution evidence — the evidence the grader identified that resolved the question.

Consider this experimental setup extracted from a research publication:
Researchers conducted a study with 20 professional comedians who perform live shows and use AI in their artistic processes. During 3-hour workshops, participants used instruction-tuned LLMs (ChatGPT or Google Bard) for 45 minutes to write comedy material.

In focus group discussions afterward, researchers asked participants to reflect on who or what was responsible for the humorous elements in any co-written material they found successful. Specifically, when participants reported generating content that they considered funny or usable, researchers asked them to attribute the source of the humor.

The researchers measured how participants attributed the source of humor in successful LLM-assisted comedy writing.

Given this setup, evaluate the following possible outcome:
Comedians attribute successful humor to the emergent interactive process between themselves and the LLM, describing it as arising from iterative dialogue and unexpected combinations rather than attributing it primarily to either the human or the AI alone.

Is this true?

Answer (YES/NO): NO